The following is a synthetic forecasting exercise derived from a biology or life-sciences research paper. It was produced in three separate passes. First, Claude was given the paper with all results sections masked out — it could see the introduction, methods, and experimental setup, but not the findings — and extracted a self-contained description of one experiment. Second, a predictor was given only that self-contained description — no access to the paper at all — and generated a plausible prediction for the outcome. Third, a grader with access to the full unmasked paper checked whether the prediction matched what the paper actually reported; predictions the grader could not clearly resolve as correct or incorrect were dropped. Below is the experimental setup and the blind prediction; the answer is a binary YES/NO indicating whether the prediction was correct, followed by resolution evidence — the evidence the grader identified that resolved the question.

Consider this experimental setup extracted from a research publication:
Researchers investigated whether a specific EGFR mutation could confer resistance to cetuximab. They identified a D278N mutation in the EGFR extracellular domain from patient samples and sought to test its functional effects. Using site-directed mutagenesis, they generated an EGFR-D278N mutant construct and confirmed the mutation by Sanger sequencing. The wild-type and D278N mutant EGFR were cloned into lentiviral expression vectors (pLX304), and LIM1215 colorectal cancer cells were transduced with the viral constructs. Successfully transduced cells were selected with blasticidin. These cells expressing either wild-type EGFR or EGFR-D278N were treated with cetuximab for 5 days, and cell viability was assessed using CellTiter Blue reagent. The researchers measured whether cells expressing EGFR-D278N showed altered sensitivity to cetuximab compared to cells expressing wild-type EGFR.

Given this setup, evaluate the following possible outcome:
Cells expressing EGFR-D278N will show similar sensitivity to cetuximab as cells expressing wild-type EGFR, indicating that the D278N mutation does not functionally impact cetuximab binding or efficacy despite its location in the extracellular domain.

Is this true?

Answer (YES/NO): YES